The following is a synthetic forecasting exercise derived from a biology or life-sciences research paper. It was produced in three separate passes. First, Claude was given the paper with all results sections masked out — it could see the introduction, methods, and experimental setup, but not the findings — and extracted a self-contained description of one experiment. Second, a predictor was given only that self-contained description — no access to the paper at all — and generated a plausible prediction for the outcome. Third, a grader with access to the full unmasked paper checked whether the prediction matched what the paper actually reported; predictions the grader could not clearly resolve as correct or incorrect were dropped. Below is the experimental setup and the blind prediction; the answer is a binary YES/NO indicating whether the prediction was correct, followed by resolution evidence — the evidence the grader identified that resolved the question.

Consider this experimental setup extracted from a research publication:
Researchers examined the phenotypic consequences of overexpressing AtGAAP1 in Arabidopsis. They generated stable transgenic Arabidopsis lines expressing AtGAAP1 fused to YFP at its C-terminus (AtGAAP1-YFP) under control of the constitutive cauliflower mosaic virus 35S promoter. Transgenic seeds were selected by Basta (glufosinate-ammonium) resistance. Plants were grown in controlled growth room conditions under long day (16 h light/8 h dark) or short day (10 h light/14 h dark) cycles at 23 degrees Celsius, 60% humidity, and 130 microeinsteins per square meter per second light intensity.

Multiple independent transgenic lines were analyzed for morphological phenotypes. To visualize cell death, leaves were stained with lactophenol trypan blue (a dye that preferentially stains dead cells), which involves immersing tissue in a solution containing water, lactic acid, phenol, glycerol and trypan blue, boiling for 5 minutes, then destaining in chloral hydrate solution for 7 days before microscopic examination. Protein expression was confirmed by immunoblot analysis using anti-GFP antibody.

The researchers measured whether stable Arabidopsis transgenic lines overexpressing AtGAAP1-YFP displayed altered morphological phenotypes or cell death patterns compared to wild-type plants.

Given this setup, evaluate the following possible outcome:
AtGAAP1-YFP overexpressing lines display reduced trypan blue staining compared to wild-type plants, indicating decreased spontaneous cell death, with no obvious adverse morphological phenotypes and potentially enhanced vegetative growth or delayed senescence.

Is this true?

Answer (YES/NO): NO